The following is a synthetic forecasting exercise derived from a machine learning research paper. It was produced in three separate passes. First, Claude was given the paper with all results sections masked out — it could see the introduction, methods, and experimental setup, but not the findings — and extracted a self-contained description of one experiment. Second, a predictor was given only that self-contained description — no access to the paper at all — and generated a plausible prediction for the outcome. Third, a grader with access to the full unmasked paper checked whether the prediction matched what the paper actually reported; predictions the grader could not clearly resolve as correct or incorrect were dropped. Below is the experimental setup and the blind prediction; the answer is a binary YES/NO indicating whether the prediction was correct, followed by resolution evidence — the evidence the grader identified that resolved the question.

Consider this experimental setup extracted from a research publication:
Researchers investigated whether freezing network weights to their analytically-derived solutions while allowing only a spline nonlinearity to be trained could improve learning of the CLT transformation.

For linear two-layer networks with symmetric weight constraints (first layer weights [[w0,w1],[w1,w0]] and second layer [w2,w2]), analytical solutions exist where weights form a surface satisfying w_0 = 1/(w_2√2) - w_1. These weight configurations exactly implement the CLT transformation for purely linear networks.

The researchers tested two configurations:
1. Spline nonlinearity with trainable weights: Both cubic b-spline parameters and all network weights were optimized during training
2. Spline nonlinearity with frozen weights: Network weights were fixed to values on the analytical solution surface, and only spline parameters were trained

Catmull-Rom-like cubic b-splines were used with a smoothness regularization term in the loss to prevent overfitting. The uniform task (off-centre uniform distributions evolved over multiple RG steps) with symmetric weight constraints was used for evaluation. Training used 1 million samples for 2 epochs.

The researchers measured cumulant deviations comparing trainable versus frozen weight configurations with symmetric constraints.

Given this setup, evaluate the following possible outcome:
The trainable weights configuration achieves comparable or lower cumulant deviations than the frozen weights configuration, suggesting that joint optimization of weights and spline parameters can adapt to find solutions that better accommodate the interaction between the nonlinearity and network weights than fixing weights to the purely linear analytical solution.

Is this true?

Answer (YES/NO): YES